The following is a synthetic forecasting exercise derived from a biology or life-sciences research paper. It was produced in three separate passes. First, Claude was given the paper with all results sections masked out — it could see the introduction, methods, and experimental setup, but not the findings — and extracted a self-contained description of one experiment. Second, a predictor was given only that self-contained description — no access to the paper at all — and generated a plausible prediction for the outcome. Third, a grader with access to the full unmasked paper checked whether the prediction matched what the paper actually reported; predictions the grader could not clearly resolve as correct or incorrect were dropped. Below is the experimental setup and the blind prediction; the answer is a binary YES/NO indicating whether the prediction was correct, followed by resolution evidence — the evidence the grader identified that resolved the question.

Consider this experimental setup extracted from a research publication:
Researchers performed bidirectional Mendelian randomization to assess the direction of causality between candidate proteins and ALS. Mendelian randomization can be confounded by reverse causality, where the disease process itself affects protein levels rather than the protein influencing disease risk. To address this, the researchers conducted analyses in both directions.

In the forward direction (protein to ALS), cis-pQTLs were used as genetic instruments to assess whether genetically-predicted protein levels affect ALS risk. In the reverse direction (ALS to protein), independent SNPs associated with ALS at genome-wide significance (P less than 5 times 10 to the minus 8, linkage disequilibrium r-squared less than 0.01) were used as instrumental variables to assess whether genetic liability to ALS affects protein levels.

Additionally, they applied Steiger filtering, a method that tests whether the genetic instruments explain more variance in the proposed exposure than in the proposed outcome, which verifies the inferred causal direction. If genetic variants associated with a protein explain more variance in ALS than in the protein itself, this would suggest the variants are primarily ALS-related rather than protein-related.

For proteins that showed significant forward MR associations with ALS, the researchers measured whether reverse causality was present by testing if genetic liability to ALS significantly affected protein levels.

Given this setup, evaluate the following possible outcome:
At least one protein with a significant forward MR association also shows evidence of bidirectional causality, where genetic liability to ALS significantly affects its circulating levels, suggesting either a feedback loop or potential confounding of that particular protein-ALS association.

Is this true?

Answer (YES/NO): NO